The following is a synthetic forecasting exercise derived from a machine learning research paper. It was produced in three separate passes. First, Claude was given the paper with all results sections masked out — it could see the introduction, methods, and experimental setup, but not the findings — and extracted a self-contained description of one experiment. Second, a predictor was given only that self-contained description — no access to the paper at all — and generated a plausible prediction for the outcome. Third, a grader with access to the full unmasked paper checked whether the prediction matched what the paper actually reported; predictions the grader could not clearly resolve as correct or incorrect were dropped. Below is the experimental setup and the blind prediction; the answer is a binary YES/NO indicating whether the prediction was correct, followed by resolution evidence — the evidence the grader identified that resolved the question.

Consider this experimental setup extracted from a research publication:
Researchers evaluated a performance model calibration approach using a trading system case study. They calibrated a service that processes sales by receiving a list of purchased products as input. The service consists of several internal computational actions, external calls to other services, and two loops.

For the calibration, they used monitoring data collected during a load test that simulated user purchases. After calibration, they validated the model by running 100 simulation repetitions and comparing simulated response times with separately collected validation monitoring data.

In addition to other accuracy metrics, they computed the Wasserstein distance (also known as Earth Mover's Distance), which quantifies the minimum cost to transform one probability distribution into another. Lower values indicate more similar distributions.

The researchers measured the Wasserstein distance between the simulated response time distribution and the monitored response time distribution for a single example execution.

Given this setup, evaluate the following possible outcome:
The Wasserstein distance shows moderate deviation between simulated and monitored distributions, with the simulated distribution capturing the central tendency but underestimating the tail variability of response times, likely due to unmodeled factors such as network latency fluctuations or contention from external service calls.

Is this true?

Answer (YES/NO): NO